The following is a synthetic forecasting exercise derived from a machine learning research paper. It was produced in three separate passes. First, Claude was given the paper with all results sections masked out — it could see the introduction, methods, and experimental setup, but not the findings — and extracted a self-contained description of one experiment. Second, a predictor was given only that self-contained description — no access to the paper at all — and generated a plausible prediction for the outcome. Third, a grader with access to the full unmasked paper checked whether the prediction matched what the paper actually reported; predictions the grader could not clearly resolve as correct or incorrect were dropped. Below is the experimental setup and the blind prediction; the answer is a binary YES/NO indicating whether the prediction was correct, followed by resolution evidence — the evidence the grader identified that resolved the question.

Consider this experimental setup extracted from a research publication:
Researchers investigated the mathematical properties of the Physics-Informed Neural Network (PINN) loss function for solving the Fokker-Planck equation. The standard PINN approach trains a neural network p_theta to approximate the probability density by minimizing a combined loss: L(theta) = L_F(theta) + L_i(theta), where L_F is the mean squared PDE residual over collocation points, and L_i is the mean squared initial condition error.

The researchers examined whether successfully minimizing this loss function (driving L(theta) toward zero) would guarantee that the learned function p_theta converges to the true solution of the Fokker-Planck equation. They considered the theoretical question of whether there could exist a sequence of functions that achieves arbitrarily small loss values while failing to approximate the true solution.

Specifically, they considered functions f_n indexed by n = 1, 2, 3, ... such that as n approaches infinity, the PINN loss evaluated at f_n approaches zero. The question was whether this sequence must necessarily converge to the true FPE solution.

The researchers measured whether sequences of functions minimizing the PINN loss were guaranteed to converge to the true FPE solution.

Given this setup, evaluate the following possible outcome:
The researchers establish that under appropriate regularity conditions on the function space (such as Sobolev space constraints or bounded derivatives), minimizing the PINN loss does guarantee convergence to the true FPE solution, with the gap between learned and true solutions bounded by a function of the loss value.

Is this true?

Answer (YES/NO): NO